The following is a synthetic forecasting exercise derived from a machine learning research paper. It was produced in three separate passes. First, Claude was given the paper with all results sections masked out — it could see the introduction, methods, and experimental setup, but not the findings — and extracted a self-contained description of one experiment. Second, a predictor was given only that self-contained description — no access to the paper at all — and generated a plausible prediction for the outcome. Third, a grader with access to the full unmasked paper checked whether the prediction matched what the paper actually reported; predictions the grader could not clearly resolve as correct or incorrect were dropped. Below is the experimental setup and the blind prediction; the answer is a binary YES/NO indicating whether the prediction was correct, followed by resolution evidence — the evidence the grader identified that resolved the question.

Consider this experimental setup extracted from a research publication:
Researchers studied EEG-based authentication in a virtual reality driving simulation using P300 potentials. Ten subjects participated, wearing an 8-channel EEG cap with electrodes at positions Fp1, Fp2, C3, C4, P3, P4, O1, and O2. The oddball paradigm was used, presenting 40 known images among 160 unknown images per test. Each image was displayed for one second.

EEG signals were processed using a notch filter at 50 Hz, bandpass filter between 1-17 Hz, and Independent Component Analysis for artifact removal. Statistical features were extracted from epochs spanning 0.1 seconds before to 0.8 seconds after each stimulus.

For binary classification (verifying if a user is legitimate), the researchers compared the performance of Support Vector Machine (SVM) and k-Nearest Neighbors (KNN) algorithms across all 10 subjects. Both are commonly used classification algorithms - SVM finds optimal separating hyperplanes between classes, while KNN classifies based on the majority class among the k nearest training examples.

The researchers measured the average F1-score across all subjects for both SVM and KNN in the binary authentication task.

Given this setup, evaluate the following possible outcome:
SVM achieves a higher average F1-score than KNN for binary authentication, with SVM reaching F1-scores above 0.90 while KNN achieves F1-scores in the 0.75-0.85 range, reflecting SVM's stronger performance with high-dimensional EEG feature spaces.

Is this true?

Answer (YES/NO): NO